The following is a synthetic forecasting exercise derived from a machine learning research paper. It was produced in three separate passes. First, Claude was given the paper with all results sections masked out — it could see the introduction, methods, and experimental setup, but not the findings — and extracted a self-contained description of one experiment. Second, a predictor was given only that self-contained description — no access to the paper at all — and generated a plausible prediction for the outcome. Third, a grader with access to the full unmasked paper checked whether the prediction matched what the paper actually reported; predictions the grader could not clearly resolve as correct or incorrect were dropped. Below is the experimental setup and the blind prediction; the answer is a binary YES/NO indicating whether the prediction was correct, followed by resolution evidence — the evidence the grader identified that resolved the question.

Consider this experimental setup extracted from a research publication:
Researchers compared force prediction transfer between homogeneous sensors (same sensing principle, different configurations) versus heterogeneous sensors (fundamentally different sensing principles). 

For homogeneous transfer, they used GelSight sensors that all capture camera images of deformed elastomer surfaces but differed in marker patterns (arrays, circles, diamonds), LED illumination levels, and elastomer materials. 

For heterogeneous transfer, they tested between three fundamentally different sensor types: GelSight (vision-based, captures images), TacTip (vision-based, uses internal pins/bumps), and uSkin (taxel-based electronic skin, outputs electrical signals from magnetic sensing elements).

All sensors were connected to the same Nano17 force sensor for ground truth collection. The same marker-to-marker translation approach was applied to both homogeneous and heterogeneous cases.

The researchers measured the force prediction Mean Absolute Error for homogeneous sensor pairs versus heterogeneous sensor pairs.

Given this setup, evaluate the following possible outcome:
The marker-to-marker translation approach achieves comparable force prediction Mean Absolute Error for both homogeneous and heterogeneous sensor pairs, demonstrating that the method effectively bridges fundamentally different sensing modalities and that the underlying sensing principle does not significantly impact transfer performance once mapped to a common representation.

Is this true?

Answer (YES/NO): NO